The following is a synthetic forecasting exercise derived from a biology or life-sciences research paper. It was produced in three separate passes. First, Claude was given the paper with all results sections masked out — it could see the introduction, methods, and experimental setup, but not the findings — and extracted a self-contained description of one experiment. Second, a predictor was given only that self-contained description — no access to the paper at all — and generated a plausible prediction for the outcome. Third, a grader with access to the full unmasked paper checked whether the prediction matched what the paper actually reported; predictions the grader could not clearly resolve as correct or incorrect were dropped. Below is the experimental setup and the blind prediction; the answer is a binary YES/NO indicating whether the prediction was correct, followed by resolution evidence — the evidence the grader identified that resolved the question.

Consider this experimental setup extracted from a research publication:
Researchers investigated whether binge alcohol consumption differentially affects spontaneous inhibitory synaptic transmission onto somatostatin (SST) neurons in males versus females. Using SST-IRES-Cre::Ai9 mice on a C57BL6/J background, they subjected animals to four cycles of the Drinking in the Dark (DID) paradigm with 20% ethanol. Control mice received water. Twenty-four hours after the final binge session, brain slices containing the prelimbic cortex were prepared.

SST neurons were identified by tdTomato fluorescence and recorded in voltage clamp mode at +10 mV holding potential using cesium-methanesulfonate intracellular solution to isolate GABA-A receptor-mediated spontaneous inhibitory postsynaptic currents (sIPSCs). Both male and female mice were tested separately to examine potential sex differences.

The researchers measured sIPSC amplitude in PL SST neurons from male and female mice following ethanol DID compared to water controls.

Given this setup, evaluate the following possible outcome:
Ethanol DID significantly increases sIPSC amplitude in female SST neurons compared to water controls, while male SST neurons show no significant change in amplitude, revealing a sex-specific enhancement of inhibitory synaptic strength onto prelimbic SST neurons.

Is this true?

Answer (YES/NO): NO